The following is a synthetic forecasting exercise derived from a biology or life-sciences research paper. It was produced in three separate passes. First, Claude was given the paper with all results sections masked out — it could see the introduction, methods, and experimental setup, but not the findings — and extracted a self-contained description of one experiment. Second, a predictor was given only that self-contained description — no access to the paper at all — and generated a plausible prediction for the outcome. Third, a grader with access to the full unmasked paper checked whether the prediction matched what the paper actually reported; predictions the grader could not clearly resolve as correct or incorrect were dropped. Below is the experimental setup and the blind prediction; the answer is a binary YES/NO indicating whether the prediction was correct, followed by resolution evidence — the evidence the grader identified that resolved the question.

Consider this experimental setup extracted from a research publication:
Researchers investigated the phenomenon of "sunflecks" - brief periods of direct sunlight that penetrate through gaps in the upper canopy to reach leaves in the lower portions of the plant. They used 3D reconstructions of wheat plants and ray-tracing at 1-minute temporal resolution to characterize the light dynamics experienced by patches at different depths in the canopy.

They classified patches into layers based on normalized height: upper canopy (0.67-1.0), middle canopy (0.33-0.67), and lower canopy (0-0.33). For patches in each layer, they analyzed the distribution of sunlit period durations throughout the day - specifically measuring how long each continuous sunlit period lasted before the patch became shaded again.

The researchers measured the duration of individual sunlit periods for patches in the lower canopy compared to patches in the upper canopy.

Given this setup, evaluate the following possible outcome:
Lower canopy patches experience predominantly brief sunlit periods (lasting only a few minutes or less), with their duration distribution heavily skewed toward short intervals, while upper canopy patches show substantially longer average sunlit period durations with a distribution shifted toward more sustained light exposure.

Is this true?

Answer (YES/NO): YES